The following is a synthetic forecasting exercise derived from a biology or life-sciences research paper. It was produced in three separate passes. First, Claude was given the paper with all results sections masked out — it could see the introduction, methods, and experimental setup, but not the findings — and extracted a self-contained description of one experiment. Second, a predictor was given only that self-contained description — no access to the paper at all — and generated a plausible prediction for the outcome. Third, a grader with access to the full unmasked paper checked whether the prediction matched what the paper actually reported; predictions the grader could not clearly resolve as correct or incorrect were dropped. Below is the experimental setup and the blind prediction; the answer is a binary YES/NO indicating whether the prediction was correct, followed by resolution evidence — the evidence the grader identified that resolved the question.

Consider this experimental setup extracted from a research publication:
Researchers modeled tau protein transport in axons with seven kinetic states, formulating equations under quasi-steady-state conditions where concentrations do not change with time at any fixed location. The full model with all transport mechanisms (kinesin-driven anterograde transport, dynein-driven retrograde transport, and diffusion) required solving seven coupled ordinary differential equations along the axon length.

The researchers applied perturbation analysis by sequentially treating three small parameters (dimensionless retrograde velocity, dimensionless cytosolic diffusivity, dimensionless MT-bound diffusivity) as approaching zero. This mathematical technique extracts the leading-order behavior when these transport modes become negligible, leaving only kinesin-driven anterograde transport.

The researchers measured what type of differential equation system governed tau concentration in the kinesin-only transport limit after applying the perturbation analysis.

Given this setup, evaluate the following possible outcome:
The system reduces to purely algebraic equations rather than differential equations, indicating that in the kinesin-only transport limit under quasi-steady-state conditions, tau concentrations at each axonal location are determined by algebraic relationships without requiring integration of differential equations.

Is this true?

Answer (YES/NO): NO